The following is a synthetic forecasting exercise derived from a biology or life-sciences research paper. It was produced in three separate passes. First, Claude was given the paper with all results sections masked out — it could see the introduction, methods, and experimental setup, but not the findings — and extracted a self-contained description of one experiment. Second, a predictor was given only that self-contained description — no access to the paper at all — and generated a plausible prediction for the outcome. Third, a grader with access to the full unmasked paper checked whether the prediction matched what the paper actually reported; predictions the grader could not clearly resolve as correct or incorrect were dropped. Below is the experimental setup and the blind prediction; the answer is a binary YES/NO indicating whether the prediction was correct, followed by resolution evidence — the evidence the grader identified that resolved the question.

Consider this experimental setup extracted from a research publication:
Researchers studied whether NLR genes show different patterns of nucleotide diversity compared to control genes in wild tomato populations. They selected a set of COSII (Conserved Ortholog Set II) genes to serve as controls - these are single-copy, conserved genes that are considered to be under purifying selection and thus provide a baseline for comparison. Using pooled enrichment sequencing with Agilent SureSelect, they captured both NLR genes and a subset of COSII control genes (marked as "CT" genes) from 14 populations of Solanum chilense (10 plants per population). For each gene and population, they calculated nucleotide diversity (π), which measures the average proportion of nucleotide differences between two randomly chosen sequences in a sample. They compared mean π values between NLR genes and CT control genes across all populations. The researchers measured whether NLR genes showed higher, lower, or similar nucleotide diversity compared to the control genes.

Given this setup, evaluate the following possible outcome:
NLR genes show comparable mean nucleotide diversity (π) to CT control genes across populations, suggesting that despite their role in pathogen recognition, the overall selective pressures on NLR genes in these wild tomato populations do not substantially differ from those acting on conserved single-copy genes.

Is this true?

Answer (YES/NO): NO